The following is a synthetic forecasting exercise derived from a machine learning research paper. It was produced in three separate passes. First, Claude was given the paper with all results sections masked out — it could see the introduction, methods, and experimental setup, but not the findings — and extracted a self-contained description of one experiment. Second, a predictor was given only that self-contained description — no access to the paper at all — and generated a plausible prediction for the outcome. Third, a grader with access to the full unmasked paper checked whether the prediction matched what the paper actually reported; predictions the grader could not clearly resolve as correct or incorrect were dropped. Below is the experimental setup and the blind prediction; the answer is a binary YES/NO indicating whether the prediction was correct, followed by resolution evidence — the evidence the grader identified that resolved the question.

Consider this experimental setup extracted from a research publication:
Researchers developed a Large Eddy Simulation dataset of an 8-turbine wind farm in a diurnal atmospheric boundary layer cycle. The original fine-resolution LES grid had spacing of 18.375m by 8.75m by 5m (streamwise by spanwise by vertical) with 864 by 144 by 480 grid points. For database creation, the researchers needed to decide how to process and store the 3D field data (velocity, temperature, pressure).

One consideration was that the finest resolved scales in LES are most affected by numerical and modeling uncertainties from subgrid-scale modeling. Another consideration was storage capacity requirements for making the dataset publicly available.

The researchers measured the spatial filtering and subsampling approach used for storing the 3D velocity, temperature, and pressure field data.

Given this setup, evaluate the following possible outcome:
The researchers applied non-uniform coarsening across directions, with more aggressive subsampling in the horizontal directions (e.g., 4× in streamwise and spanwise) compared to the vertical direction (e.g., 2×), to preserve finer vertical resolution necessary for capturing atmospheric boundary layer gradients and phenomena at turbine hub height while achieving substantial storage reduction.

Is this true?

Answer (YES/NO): NO